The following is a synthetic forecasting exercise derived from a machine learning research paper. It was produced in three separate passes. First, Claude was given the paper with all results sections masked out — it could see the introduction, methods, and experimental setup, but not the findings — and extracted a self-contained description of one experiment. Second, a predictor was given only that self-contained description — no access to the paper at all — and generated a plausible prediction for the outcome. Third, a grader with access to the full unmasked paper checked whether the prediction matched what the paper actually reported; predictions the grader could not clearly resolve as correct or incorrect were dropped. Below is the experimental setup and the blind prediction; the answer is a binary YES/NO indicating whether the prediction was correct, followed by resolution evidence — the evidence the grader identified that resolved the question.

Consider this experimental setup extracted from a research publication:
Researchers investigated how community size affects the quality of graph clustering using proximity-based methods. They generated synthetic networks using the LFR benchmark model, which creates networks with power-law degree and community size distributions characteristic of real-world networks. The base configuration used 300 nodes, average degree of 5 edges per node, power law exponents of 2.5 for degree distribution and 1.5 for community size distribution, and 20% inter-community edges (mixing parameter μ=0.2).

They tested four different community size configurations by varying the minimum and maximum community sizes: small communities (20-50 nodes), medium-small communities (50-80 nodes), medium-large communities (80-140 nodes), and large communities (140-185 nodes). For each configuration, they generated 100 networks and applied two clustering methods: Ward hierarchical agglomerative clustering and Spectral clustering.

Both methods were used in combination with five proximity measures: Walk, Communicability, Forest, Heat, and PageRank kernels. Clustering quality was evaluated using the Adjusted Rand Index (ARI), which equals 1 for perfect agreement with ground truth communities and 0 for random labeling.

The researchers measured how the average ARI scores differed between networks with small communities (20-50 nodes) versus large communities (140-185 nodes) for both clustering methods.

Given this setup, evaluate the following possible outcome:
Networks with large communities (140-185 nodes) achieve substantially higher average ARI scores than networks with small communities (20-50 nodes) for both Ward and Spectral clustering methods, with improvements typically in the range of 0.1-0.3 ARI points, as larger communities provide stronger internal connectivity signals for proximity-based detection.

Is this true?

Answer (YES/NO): NO